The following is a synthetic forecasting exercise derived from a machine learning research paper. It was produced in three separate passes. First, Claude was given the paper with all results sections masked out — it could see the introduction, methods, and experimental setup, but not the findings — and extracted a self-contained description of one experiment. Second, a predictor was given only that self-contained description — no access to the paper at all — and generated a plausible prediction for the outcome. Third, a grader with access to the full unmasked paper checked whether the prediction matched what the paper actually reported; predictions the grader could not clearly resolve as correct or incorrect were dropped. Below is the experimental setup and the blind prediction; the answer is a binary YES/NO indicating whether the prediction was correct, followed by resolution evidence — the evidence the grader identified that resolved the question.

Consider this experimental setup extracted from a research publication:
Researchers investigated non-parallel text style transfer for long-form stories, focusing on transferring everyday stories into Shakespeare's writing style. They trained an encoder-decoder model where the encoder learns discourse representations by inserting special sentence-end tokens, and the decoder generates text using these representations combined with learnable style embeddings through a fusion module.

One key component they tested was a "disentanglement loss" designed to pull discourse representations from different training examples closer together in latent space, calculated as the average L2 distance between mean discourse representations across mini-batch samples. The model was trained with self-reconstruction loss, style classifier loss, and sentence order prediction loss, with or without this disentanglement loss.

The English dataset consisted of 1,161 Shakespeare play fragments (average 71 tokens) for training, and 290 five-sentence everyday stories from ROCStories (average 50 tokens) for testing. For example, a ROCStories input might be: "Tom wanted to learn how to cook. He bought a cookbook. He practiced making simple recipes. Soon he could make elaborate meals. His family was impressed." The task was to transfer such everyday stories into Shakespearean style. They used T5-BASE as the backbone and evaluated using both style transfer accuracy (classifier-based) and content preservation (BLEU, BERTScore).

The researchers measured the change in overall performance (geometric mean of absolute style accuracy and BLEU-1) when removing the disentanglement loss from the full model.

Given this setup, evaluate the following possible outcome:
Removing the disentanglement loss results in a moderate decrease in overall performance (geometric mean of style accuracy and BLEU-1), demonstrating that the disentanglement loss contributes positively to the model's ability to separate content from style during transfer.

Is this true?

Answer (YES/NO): NO